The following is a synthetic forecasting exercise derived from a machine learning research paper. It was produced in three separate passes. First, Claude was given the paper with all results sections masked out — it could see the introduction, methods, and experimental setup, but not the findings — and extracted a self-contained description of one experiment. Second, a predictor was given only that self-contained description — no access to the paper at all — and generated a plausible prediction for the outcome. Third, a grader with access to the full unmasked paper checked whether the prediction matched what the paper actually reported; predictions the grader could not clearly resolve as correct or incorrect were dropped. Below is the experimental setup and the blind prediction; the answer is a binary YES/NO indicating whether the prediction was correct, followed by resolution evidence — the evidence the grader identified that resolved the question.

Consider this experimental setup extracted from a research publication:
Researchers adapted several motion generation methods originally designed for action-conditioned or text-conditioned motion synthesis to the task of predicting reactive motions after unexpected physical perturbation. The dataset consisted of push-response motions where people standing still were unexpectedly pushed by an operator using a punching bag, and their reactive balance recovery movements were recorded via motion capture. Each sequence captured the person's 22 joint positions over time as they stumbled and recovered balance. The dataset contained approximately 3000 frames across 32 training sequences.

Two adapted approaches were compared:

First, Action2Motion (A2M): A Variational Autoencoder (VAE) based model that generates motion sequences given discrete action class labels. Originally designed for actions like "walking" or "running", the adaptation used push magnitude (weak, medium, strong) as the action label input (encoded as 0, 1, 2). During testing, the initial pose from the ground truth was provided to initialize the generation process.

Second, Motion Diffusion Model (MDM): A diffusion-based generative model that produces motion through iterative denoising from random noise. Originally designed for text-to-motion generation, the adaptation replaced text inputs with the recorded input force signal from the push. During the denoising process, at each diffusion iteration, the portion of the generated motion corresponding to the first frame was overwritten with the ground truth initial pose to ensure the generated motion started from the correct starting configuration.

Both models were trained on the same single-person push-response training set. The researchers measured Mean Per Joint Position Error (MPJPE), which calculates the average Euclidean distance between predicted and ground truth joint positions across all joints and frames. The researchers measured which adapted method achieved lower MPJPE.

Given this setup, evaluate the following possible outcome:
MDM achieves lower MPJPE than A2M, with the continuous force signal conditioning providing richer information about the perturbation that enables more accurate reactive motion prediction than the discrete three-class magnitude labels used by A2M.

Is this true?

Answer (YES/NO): NO